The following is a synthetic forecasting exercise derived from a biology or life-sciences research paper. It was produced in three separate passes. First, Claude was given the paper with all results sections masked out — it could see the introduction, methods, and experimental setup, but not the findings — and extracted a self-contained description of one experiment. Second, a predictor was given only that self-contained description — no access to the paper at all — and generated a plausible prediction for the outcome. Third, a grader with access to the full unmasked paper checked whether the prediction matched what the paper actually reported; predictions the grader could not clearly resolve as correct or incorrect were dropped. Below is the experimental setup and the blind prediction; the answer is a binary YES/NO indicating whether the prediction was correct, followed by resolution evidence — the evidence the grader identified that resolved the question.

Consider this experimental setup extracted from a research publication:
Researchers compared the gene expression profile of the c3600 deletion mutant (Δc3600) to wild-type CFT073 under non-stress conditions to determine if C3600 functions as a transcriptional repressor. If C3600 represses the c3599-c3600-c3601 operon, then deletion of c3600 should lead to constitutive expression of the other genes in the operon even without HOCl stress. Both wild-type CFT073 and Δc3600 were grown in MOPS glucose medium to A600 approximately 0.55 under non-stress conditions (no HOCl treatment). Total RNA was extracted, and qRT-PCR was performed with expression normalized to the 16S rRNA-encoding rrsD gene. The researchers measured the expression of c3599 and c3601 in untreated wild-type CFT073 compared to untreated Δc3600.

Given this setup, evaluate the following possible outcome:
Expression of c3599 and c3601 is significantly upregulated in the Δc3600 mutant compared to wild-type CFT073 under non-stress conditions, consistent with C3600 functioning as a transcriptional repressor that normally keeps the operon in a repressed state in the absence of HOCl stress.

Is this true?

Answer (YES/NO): YES